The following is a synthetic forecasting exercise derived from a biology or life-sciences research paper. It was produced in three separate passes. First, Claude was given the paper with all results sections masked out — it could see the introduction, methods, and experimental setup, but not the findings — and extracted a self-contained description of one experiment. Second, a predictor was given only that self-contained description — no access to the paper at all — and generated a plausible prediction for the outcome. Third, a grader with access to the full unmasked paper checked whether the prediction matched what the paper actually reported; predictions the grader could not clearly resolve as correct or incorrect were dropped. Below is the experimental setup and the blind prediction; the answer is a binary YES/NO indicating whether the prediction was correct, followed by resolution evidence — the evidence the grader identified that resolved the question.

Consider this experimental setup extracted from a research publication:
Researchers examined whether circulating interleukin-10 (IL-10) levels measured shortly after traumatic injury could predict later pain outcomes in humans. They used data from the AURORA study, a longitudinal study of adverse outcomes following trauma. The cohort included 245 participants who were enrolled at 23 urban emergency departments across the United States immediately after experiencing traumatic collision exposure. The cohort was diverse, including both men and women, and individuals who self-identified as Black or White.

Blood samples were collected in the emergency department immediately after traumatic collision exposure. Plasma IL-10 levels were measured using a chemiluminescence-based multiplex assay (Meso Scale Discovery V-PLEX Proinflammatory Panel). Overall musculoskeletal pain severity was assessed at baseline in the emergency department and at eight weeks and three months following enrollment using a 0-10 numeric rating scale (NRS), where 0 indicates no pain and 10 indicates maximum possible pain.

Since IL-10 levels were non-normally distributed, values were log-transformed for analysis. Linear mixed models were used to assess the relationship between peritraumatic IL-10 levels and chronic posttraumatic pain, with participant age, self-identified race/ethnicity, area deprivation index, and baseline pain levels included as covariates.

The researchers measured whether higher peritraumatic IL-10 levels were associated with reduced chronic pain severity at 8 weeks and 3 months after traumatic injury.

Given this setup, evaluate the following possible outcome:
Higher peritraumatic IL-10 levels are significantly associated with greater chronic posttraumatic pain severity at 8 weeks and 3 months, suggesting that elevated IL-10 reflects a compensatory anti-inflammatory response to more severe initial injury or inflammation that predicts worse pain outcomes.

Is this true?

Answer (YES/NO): NO